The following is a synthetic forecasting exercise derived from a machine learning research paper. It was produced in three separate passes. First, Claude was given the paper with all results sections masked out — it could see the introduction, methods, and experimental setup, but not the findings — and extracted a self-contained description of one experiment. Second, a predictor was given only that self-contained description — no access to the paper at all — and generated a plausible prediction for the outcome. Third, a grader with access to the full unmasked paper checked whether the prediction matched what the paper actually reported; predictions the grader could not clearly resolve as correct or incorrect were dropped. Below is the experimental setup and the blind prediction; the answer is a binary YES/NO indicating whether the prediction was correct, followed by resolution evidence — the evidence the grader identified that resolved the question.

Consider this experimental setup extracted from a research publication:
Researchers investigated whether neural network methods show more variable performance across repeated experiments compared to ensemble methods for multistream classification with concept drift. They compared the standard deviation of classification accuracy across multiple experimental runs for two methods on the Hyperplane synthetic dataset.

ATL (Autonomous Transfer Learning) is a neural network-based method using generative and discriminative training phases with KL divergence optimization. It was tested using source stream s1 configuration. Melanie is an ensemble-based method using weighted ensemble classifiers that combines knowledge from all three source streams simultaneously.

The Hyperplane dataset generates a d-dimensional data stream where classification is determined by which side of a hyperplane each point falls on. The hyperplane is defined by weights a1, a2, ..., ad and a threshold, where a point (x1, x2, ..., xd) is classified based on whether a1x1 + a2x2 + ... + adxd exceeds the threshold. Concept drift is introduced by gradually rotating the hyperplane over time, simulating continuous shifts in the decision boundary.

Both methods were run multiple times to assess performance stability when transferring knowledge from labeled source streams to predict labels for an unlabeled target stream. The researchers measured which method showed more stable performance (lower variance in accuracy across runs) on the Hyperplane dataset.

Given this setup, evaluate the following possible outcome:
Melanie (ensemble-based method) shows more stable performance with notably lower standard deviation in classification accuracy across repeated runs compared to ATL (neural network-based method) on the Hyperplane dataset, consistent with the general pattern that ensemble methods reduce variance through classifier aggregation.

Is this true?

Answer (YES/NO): YES